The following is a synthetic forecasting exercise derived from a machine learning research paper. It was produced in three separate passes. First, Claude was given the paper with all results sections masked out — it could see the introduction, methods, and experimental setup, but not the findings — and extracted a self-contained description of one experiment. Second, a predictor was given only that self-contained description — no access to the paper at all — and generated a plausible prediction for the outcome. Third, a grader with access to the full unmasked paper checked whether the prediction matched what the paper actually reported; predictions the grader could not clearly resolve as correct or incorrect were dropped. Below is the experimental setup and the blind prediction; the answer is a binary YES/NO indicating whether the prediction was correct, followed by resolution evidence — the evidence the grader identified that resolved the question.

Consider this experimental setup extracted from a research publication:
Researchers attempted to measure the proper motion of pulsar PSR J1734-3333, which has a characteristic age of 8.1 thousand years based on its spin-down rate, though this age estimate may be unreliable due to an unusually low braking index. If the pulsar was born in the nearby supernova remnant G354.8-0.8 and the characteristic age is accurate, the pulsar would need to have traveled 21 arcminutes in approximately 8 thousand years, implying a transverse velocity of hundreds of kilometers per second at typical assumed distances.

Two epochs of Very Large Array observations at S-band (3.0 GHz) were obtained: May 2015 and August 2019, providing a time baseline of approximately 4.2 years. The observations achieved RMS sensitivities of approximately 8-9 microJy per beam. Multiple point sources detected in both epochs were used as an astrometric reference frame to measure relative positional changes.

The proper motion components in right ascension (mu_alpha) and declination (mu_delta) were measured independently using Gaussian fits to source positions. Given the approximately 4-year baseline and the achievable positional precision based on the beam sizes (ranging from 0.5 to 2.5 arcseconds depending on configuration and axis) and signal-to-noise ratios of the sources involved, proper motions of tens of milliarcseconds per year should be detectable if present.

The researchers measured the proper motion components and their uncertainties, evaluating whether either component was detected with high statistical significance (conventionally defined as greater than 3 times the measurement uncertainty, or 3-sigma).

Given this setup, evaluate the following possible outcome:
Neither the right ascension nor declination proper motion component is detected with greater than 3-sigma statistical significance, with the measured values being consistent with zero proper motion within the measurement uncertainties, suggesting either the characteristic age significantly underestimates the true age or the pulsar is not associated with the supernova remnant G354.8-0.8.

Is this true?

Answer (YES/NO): NO